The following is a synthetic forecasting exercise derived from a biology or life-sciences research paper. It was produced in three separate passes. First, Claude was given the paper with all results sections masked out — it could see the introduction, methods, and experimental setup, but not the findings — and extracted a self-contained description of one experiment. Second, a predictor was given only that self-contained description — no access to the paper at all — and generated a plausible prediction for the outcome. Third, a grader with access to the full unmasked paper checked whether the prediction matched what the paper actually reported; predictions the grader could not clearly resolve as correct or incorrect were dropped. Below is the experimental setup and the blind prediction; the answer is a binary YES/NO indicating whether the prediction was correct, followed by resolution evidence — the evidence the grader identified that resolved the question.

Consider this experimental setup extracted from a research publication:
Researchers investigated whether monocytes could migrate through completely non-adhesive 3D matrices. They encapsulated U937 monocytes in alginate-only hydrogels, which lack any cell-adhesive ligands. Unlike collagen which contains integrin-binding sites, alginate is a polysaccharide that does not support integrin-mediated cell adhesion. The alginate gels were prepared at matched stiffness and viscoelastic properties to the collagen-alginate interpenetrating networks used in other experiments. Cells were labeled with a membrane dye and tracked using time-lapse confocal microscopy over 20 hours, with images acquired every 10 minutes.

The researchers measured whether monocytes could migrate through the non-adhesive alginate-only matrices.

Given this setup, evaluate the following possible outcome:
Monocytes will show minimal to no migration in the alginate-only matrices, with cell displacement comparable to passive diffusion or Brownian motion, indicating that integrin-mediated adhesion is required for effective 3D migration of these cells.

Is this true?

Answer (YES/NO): NO